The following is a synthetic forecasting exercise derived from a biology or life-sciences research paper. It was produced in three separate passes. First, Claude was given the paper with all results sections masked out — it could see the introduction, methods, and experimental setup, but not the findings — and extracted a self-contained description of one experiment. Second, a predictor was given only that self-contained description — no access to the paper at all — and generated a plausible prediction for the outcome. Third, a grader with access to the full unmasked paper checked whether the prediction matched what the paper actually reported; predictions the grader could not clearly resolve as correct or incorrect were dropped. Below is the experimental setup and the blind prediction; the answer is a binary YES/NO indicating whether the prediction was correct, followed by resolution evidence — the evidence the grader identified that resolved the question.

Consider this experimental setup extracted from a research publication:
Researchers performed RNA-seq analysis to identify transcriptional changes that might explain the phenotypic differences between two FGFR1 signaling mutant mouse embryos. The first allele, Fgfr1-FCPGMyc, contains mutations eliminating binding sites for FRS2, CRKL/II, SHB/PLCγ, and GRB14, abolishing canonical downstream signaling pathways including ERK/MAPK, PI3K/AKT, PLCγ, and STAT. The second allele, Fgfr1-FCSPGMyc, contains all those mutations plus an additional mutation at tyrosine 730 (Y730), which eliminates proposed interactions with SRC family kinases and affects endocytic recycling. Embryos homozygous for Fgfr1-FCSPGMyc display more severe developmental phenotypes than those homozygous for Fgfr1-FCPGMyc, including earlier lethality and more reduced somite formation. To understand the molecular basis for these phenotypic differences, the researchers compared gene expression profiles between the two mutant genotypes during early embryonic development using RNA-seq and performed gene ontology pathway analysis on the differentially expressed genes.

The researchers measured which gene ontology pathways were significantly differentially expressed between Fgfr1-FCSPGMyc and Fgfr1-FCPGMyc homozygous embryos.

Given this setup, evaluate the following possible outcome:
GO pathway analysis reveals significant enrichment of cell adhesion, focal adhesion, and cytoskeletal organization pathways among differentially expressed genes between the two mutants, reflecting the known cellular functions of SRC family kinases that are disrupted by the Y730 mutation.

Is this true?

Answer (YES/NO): NO